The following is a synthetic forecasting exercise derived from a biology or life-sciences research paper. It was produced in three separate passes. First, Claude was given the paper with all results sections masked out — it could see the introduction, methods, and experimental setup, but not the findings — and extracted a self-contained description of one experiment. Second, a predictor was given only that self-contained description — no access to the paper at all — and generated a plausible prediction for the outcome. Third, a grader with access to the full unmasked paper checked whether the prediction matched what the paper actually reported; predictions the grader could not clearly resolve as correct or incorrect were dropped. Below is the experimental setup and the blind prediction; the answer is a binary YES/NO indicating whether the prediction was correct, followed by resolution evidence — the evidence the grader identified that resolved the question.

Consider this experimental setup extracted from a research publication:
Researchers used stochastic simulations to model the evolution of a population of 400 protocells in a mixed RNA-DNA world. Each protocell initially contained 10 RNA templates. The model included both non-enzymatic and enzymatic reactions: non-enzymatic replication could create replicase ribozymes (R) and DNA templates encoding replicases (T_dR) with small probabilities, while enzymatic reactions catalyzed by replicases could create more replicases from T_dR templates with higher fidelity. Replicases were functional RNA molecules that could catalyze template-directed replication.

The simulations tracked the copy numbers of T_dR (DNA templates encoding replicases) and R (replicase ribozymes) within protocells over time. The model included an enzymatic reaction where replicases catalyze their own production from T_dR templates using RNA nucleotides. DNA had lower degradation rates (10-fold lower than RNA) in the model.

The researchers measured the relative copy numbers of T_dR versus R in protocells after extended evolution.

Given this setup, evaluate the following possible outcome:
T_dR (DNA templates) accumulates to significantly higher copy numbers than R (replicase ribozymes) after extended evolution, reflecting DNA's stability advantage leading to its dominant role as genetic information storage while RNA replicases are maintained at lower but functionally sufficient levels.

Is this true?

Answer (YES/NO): NO